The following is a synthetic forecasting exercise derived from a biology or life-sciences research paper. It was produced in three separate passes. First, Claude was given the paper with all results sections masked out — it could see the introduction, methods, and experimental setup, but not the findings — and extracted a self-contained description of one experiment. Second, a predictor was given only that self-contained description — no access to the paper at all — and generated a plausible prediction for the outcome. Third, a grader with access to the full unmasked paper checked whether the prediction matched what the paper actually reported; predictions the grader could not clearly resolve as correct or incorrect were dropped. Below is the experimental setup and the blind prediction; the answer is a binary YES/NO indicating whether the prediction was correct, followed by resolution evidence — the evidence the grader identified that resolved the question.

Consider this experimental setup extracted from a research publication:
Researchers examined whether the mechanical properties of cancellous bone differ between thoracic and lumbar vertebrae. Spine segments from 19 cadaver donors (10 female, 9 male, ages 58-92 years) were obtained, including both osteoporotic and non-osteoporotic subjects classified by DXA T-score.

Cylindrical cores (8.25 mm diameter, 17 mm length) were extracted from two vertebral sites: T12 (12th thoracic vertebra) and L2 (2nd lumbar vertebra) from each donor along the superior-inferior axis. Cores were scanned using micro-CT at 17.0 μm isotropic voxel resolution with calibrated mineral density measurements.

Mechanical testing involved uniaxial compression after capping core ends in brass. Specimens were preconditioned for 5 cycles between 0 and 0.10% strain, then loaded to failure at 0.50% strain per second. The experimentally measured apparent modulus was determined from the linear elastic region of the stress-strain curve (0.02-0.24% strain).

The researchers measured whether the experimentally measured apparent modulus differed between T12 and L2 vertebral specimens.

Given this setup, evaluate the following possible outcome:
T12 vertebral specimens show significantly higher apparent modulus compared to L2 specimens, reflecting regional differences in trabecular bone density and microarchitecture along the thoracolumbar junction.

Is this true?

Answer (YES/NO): NO